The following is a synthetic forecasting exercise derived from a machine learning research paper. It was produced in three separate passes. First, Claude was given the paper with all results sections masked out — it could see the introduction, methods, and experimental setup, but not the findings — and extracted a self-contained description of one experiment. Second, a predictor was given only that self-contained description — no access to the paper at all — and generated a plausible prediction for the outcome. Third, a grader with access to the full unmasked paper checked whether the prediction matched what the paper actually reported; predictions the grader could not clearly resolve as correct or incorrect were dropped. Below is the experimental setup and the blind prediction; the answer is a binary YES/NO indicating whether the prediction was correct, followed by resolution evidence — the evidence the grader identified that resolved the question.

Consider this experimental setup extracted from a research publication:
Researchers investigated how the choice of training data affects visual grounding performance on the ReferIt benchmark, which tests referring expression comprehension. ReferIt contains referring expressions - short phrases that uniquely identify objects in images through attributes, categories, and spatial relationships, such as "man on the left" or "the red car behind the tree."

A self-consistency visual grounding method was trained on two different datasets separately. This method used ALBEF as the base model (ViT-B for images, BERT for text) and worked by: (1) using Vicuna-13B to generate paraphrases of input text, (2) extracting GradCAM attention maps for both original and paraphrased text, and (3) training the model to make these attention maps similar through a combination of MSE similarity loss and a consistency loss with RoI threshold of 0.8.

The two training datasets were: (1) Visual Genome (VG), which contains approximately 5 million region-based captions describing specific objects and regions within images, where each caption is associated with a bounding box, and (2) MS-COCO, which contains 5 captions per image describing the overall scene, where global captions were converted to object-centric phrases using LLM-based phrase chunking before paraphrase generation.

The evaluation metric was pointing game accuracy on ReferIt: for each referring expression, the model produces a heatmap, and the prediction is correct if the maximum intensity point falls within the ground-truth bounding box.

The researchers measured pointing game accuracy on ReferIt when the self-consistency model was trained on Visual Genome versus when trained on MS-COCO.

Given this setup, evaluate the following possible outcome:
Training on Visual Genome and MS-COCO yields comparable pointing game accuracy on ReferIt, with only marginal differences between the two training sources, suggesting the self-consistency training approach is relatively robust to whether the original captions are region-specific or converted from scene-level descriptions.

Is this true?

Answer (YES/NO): NO